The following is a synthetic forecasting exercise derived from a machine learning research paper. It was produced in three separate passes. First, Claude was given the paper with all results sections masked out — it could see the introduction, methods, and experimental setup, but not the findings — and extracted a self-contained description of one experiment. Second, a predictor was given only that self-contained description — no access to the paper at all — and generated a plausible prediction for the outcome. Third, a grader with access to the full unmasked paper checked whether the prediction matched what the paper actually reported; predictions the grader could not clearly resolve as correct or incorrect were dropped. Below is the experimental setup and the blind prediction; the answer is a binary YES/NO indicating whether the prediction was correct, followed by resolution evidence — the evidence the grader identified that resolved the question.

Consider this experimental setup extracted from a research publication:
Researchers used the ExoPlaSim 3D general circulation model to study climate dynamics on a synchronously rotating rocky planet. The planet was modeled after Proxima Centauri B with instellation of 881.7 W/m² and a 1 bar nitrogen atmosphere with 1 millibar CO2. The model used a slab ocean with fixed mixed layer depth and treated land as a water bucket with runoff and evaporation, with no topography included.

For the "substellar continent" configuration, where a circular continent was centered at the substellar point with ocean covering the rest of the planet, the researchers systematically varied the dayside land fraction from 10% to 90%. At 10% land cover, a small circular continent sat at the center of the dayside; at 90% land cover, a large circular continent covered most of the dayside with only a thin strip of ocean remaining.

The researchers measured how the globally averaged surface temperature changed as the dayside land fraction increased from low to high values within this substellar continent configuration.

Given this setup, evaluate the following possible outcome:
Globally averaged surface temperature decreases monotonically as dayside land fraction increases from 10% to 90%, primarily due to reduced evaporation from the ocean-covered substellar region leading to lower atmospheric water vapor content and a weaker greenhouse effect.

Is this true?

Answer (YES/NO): NO